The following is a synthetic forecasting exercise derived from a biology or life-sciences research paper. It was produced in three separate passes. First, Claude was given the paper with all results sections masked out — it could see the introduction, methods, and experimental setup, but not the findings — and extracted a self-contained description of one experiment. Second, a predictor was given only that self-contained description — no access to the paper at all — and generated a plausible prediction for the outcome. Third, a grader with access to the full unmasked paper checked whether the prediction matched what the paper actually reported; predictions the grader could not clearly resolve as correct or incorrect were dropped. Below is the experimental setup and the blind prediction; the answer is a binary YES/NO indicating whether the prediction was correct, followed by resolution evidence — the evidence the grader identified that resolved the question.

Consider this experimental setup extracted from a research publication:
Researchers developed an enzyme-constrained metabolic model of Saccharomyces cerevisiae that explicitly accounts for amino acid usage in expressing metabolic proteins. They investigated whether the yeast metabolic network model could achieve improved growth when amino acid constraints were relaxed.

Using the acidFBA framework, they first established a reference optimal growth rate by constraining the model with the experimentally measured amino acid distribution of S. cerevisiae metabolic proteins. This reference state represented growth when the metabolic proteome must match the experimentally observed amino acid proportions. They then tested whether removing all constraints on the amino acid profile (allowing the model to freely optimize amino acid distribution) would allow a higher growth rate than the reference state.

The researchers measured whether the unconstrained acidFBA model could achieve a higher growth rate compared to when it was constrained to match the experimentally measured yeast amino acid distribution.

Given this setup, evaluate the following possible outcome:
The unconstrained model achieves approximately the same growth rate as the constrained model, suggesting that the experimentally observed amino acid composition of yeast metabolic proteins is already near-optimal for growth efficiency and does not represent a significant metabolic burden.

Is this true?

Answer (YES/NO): NO